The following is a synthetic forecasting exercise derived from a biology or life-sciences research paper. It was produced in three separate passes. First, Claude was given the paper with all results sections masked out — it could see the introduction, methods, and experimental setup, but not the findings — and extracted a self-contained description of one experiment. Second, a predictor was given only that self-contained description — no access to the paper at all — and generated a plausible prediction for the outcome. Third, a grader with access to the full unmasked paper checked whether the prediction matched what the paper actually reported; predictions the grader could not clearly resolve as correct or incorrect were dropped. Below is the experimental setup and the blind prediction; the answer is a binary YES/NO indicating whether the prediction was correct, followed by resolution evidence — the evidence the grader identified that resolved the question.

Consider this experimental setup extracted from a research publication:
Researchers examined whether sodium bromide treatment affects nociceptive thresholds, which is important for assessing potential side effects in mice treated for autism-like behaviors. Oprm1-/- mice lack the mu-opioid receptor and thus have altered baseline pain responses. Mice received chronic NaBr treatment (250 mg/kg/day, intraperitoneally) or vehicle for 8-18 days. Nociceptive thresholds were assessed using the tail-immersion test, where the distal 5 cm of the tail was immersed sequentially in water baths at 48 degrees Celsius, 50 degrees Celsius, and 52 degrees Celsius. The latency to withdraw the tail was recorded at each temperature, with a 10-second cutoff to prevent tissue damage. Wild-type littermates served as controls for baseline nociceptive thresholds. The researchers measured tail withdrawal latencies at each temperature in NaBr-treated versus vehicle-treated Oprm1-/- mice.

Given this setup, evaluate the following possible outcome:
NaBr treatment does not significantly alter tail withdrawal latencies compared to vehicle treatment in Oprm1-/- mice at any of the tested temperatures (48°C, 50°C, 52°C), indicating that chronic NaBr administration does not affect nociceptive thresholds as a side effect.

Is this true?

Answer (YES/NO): YES